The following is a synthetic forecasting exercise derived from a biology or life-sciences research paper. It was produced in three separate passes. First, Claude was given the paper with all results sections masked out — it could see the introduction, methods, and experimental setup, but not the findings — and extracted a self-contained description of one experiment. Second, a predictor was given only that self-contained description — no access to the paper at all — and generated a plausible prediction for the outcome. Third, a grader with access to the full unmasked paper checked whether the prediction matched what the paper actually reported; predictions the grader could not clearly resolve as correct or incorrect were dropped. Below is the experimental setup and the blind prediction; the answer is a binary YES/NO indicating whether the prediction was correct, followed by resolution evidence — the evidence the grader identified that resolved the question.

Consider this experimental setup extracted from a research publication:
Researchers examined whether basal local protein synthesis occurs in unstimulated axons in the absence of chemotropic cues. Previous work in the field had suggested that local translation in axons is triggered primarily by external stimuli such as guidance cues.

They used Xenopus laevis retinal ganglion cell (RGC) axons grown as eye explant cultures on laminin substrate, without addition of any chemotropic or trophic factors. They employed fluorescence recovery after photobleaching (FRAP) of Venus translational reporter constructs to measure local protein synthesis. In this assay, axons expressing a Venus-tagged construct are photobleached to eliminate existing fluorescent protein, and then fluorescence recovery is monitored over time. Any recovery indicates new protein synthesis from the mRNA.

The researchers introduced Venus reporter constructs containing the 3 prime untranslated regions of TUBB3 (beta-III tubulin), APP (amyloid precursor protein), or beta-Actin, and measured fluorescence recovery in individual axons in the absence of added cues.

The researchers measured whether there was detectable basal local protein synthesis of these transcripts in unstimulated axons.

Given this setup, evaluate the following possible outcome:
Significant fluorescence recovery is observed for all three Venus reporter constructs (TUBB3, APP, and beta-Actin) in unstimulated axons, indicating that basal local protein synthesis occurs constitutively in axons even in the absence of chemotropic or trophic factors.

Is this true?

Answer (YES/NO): YES